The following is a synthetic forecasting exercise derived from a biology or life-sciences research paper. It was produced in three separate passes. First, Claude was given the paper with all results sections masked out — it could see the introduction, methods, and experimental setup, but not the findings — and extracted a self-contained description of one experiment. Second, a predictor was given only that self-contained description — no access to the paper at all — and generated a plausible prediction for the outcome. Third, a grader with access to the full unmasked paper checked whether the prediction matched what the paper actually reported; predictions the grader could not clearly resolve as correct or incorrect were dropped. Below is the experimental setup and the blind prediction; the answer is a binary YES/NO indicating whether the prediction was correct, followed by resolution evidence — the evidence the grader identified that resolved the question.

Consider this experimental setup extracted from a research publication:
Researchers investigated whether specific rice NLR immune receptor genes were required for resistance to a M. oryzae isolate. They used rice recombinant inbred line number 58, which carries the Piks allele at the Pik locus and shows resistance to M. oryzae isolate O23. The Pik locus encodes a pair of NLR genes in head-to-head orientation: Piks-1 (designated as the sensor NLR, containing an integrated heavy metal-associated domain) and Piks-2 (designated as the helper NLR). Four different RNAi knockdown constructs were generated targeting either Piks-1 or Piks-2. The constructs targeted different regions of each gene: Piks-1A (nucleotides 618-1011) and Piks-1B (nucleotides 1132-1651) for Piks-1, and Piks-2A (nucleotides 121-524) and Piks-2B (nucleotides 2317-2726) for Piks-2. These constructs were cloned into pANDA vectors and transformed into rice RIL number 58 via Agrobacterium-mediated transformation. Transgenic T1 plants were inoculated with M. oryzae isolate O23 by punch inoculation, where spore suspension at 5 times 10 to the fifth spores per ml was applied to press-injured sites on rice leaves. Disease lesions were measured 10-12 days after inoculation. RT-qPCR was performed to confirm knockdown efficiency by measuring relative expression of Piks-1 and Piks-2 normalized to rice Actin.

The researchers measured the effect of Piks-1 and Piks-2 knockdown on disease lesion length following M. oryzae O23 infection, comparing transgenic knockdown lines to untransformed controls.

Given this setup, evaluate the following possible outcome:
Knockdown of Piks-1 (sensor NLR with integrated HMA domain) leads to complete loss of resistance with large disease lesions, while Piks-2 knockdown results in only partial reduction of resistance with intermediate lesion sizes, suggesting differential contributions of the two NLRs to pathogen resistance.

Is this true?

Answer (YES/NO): NO